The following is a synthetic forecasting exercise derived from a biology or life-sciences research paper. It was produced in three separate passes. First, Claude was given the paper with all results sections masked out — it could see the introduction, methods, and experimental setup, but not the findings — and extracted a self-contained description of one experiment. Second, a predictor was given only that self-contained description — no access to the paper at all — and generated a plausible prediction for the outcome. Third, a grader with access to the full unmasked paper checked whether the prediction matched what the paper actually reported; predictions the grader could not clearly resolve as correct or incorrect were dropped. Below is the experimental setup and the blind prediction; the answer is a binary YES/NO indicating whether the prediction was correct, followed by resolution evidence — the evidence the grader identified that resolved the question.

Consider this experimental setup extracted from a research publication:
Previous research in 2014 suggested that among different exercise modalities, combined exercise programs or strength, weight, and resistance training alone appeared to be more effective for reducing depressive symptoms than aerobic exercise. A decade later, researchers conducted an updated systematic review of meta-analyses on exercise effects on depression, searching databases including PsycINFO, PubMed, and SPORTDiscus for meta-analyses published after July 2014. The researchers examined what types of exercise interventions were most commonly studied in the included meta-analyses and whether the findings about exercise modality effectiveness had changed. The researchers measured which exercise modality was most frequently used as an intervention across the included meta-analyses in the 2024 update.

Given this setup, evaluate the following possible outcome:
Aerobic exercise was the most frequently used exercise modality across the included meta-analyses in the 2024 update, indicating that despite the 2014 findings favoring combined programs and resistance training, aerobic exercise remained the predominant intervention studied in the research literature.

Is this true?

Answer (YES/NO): YES